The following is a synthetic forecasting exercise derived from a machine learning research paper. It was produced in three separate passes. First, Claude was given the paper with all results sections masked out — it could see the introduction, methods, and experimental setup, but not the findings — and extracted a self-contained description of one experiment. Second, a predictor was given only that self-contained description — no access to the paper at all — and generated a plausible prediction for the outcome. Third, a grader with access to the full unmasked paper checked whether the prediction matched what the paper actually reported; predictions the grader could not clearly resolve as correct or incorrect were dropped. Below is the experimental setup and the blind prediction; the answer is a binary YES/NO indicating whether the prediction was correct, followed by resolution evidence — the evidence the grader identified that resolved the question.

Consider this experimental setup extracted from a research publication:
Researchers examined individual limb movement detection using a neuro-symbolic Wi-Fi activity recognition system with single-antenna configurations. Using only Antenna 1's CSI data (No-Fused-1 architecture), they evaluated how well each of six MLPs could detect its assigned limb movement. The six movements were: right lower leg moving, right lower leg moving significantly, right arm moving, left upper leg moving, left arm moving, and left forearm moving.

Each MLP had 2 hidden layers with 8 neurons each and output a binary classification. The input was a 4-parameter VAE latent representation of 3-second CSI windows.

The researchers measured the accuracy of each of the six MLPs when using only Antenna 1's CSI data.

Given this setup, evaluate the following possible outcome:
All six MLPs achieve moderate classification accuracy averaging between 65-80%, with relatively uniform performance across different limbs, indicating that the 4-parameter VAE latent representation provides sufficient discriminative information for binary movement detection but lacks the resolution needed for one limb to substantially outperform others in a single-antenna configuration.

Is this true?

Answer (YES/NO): NO